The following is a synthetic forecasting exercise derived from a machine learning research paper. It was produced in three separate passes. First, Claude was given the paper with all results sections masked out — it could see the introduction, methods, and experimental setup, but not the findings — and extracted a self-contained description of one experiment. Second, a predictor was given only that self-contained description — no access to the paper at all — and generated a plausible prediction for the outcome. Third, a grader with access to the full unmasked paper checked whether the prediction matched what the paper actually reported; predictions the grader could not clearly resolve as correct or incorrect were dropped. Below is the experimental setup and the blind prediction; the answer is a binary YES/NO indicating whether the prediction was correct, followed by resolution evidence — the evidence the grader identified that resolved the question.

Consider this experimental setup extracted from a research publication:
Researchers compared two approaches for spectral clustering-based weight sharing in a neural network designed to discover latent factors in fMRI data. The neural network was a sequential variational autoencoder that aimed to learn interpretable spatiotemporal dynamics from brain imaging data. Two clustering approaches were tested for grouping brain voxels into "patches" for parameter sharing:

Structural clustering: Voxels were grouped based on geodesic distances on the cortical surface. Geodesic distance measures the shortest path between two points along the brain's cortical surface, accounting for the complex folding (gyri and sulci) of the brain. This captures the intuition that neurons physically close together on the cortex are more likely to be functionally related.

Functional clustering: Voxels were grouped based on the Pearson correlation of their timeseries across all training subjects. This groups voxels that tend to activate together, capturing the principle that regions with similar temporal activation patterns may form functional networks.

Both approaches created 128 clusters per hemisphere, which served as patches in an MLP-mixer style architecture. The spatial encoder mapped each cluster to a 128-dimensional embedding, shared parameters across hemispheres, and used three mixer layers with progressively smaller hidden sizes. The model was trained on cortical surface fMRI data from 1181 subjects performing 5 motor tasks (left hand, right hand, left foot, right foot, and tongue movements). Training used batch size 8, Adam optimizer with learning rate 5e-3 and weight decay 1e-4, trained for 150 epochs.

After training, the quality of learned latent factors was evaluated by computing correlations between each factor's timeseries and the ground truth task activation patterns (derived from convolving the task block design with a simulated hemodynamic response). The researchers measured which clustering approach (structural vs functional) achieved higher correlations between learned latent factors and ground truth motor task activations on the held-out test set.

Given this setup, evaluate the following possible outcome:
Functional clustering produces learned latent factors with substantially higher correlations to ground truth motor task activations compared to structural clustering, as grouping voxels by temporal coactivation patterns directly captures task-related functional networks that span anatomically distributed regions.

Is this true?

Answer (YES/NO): NO